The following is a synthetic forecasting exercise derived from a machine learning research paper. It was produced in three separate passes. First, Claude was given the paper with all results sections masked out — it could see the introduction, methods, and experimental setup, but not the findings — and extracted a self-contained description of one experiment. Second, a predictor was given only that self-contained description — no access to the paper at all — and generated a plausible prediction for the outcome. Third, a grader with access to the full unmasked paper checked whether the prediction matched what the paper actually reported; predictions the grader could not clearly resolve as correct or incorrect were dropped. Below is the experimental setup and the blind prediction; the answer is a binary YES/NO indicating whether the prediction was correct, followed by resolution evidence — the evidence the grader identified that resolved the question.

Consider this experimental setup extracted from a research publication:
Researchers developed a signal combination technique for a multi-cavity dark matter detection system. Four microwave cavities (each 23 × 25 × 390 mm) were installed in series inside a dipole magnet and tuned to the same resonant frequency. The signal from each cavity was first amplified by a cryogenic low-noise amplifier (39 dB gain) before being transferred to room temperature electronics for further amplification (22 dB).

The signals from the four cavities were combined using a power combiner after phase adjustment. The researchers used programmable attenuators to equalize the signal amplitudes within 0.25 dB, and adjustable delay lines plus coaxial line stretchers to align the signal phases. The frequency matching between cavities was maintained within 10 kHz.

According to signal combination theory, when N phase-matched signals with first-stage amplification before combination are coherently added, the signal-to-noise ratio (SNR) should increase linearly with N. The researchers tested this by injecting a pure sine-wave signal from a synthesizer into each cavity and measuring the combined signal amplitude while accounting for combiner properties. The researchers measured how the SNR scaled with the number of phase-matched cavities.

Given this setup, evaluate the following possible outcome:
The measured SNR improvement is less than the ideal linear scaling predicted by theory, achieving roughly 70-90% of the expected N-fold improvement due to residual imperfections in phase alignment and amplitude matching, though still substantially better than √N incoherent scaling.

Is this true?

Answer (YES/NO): NO